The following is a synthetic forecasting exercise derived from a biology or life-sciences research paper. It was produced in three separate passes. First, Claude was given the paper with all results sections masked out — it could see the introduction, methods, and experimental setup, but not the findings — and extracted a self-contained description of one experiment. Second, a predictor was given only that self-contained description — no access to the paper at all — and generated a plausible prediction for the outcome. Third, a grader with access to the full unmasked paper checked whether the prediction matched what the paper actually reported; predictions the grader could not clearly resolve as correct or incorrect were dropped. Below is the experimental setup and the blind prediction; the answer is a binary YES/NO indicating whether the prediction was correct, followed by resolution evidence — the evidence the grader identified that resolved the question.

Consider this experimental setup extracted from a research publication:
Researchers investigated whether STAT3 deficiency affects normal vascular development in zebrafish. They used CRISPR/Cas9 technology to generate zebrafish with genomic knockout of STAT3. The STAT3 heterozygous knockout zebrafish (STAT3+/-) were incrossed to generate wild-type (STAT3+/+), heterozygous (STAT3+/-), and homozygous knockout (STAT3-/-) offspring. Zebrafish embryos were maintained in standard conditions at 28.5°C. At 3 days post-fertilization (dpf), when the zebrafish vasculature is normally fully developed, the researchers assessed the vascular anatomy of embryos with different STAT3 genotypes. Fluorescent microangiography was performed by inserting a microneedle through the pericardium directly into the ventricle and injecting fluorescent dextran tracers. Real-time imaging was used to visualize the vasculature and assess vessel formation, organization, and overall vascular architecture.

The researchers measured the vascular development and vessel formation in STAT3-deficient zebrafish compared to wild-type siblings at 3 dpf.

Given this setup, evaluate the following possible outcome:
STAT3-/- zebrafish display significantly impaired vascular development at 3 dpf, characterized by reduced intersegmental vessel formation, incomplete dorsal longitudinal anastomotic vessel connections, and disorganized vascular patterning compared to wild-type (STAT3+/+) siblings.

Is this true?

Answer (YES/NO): NO